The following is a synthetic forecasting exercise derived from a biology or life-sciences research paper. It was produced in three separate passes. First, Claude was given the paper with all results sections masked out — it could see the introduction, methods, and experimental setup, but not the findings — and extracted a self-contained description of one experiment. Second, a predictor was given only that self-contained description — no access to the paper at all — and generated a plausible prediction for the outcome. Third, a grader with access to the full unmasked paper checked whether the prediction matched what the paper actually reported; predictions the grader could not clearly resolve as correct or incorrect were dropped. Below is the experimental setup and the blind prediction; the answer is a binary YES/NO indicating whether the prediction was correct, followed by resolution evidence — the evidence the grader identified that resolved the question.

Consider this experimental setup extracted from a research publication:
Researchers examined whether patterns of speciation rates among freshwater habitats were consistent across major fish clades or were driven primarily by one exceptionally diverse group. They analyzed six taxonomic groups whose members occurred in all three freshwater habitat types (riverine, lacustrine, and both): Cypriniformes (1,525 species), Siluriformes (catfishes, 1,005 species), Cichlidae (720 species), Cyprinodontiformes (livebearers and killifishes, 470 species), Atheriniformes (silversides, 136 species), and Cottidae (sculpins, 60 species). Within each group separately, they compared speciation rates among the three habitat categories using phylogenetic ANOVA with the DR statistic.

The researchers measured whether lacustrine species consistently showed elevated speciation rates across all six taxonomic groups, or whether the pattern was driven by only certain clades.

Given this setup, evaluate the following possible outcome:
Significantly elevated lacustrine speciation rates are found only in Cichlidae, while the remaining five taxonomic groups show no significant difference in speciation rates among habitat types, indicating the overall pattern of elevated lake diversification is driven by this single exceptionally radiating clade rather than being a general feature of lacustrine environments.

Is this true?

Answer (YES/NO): NO